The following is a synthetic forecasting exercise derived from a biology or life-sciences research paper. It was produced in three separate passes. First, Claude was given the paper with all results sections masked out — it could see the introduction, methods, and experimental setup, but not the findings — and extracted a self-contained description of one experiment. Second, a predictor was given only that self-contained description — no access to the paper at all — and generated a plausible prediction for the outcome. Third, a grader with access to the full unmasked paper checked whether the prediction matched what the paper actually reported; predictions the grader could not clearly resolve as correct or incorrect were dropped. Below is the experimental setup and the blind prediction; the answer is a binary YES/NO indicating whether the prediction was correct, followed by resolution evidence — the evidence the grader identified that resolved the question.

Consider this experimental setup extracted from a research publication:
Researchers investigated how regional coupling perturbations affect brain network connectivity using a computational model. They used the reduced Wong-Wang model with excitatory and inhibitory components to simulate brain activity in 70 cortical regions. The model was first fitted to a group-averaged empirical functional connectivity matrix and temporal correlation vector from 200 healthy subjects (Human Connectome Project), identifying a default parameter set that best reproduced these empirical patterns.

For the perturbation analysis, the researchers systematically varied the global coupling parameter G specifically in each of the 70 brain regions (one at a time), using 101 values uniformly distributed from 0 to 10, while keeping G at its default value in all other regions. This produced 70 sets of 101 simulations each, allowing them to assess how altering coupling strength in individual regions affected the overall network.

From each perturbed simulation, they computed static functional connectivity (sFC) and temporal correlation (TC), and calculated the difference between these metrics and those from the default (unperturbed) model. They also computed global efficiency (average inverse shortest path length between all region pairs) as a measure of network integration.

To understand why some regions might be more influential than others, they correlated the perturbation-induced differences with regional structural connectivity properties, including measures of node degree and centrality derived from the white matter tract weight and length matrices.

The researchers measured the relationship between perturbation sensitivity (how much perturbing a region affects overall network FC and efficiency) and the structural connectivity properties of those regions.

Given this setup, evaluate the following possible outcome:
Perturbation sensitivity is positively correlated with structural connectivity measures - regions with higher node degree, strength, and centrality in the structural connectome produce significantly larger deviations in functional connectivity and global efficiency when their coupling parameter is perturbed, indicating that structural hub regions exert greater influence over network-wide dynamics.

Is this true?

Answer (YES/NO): YES